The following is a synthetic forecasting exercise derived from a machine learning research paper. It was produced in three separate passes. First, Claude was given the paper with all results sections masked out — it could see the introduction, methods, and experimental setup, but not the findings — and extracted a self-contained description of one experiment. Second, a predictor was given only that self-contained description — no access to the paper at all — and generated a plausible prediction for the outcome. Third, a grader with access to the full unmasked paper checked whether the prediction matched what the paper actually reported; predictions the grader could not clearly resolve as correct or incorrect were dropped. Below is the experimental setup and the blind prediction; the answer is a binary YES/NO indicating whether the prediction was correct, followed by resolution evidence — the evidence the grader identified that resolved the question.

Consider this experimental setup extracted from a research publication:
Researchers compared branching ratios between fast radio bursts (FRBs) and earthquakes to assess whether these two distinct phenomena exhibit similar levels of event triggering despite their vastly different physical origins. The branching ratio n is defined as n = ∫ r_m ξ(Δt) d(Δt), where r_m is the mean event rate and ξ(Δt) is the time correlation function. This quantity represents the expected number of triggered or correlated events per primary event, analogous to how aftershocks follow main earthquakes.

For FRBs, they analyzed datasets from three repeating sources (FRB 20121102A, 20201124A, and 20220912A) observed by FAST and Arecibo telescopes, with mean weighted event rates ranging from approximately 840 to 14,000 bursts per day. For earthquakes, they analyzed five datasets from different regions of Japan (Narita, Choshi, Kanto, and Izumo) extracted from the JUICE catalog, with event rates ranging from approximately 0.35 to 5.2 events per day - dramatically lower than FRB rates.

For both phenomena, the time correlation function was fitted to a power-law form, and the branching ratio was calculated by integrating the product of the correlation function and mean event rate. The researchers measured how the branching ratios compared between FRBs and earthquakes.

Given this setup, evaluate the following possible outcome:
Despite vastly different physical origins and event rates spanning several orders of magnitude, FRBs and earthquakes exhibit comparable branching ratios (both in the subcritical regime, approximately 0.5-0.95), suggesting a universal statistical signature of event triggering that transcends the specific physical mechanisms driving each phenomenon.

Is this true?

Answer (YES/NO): NO